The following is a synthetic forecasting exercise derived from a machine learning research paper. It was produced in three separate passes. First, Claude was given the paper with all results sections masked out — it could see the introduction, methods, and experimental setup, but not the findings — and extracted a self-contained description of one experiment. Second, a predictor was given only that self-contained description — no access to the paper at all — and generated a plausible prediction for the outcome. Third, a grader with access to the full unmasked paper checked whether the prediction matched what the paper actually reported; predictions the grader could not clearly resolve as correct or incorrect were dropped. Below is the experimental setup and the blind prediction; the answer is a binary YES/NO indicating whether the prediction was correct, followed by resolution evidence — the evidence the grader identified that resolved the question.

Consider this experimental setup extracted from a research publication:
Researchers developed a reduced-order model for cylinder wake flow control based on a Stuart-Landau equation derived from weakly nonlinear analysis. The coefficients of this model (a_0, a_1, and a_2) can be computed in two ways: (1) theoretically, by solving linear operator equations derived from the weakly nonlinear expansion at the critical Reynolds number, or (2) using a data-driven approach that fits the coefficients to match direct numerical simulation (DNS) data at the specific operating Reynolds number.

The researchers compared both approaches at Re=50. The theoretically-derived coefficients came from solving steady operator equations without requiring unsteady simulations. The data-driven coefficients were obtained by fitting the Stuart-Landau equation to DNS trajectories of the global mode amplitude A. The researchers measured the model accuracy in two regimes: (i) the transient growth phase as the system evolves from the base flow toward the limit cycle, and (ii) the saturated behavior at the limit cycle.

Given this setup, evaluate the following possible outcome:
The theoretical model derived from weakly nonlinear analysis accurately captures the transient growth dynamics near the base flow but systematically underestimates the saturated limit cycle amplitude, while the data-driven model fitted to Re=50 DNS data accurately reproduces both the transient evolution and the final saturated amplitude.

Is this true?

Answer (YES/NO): NO